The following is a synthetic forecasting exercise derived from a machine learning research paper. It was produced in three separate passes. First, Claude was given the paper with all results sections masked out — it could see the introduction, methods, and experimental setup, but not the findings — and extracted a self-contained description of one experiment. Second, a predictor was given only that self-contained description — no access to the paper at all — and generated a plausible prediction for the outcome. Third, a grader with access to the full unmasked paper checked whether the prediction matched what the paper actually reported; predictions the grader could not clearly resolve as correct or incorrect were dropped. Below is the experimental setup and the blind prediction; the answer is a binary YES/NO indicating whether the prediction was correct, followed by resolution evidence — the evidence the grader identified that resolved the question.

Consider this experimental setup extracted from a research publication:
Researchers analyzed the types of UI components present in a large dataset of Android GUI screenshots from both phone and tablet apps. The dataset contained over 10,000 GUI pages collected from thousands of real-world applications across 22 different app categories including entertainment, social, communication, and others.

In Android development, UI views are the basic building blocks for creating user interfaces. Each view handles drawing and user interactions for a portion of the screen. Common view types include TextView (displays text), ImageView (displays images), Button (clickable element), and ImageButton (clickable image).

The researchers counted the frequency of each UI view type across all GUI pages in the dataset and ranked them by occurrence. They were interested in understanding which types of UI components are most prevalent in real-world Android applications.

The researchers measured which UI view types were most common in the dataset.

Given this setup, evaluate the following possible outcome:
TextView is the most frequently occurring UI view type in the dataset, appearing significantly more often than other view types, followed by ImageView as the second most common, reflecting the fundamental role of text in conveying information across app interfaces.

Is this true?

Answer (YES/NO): YES